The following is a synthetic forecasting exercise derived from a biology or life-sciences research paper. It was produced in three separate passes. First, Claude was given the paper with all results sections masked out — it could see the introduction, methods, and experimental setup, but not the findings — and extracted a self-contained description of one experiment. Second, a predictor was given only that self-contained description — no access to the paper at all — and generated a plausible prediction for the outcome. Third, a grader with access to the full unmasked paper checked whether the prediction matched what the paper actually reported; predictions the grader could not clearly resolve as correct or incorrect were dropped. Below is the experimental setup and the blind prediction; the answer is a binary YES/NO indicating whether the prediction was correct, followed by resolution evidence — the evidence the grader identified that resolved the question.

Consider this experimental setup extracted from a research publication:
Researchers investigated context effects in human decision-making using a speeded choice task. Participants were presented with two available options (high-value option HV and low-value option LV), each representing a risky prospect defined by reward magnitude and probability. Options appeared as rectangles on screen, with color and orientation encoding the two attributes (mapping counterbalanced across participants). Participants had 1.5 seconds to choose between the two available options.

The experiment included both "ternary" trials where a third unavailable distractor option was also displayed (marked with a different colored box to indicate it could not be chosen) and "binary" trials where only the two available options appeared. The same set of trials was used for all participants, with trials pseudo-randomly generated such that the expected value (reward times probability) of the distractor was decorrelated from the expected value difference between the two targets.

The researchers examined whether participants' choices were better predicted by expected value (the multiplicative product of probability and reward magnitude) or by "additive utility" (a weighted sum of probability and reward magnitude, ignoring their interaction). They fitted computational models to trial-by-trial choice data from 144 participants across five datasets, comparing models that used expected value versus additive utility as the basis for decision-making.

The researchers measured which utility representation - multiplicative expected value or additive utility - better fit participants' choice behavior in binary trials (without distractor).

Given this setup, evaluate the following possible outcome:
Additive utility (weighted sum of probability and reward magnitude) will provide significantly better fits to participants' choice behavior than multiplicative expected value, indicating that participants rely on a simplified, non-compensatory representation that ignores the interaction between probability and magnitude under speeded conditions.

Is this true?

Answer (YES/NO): YES